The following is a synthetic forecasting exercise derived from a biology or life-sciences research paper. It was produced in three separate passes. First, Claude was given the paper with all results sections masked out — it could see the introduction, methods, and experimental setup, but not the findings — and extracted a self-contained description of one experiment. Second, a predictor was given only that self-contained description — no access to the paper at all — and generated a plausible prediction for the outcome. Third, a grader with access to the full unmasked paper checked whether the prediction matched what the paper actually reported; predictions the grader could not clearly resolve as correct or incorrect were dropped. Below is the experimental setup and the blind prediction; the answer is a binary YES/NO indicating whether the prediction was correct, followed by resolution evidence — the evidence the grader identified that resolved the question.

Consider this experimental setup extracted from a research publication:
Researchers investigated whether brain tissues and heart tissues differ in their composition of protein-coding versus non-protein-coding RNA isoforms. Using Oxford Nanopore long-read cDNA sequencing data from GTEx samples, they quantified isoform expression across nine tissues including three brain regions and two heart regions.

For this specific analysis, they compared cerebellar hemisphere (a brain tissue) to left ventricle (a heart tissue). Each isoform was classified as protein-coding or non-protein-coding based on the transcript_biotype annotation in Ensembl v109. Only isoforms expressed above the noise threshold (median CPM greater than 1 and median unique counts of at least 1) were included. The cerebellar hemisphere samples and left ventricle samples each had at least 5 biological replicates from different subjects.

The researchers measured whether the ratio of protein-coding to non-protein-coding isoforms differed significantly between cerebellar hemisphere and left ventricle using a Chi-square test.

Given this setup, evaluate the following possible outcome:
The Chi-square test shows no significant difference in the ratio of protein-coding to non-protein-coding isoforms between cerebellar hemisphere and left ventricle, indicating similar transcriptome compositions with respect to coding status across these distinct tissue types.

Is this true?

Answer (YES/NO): NO